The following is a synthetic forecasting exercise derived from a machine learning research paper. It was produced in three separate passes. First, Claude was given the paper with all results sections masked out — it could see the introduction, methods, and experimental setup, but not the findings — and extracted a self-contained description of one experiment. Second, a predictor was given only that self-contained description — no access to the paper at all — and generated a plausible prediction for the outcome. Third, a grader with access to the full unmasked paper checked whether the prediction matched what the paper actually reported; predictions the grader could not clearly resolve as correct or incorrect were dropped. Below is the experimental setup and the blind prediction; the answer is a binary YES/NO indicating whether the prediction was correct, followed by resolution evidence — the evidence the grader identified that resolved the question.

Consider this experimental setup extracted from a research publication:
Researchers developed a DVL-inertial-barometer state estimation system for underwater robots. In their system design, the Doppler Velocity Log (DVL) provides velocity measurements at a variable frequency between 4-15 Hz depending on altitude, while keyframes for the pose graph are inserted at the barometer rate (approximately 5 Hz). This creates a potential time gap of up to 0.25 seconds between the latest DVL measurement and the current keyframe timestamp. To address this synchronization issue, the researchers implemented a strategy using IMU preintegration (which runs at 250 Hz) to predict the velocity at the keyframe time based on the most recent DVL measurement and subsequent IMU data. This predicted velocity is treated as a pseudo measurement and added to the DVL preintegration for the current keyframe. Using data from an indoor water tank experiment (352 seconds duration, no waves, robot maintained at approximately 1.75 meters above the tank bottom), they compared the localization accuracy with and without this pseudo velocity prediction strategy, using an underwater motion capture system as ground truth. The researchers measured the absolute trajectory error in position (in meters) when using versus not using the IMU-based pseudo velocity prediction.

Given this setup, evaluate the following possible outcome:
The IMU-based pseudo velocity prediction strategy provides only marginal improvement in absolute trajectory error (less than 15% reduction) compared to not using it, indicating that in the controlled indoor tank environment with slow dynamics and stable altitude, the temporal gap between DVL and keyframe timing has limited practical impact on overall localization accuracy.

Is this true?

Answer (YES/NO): NO